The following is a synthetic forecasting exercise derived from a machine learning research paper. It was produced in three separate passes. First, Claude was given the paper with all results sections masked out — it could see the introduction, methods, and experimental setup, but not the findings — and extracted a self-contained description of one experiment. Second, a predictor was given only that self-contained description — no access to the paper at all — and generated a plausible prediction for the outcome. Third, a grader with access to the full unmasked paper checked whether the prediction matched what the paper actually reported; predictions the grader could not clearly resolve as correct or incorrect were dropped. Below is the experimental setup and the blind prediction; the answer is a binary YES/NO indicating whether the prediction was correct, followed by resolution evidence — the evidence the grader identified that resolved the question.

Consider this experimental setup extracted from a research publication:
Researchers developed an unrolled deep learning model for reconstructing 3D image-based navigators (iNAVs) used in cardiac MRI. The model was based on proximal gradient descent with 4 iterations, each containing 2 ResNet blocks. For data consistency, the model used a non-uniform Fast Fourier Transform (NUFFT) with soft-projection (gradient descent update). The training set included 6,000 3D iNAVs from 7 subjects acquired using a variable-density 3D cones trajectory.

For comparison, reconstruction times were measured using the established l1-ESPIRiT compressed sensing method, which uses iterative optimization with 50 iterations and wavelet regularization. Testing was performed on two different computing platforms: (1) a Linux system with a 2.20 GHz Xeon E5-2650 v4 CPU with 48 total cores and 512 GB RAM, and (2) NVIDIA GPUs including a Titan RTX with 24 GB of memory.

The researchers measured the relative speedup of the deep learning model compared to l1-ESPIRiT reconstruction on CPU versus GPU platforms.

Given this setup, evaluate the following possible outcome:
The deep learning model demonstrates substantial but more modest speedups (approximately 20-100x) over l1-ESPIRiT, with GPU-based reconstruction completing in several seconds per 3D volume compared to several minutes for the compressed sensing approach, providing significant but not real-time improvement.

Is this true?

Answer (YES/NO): NO